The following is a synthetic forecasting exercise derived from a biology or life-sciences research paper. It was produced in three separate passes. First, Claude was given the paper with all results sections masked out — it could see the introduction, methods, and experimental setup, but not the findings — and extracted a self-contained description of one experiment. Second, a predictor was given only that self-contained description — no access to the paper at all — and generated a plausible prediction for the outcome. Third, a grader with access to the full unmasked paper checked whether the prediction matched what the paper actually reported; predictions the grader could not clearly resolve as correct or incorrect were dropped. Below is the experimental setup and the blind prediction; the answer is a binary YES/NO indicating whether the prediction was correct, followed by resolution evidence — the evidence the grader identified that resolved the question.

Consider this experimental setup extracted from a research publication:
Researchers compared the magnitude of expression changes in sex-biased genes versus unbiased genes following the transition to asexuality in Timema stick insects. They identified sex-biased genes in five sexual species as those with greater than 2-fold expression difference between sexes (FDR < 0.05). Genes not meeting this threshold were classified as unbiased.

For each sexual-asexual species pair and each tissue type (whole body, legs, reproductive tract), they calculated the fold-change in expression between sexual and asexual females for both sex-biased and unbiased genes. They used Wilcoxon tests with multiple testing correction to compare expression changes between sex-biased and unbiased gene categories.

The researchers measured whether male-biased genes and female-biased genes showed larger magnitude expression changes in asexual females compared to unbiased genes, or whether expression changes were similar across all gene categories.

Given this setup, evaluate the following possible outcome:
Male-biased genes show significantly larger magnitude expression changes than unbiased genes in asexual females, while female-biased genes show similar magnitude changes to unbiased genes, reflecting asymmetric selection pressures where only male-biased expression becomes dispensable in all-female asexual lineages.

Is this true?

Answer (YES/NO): NO